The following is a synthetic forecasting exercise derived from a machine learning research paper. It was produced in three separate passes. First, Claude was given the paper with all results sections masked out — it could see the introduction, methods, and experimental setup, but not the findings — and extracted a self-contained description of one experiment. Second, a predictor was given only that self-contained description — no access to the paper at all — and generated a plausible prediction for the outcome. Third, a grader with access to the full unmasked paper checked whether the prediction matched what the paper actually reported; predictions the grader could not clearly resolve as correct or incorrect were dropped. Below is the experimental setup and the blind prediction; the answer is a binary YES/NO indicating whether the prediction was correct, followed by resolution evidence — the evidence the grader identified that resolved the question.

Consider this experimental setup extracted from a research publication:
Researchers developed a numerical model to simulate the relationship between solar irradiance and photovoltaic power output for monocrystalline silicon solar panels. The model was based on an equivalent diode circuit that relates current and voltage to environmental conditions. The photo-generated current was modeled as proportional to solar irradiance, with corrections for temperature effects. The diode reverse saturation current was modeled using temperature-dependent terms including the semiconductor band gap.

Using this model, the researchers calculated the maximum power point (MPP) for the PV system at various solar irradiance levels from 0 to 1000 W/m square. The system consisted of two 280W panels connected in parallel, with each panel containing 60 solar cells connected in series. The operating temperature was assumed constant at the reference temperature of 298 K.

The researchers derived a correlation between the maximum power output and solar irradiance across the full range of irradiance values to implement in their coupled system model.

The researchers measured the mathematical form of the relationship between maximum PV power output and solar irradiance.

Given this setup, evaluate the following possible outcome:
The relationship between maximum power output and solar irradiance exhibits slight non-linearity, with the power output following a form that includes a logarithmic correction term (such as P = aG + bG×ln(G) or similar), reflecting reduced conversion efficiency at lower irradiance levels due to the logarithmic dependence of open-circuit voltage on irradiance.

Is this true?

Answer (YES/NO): NO